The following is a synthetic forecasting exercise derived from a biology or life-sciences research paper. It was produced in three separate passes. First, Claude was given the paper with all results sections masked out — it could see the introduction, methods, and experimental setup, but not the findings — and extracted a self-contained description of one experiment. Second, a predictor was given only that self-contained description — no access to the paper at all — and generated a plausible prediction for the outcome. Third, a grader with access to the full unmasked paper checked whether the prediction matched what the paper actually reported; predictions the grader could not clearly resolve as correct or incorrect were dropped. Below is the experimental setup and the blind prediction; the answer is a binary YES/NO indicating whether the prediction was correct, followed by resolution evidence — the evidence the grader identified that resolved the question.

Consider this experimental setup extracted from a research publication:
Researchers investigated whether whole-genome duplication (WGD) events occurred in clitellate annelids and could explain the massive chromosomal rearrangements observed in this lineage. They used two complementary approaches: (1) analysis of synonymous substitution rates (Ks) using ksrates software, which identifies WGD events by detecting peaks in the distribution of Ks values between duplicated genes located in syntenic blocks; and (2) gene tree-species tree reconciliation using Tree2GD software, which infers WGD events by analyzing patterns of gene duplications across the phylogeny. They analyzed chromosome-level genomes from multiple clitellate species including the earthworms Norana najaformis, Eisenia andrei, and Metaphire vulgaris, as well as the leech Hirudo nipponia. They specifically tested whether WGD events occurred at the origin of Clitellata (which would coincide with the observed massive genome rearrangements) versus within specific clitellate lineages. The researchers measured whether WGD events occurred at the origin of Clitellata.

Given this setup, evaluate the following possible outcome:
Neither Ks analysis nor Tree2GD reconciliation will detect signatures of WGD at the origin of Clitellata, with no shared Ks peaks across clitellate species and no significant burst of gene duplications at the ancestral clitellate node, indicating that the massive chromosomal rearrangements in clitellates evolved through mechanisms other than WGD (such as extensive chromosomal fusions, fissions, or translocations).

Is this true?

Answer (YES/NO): YES